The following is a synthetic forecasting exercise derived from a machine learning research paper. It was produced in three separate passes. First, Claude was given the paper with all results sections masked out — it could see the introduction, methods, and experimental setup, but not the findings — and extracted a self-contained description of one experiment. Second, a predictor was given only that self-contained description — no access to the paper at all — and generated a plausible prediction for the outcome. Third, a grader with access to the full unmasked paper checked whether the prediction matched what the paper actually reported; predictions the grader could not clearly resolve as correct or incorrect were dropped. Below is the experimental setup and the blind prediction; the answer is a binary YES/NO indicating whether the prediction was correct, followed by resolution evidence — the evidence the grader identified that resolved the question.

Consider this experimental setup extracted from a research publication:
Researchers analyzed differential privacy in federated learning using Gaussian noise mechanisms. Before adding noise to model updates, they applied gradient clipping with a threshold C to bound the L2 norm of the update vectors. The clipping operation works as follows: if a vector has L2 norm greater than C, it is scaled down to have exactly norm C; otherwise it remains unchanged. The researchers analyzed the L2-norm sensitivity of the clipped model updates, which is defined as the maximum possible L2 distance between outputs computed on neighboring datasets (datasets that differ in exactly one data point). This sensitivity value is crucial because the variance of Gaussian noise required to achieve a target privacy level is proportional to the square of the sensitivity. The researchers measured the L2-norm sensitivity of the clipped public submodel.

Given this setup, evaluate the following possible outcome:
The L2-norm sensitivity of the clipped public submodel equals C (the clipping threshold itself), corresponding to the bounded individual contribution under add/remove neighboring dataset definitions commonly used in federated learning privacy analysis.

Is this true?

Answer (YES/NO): NO